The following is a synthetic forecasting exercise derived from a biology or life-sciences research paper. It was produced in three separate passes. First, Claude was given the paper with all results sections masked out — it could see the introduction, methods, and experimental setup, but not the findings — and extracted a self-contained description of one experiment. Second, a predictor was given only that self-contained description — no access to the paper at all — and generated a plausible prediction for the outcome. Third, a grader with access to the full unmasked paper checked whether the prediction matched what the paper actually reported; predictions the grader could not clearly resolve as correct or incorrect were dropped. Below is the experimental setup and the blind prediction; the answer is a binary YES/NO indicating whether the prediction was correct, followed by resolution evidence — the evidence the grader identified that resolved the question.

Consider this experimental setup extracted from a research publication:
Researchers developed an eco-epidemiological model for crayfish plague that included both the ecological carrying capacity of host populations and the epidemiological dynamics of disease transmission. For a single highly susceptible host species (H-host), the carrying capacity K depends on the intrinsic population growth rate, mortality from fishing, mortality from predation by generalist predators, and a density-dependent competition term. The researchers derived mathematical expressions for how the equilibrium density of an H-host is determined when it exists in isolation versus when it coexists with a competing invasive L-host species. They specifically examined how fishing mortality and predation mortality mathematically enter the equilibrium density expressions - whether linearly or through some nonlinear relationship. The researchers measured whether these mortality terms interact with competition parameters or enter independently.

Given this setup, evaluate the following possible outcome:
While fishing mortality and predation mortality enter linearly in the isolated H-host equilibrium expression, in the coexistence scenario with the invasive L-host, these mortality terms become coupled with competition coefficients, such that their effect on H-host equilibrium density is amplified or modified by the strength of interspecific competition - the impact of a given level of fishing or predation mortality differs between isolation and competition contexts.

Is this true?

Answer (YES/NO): NO